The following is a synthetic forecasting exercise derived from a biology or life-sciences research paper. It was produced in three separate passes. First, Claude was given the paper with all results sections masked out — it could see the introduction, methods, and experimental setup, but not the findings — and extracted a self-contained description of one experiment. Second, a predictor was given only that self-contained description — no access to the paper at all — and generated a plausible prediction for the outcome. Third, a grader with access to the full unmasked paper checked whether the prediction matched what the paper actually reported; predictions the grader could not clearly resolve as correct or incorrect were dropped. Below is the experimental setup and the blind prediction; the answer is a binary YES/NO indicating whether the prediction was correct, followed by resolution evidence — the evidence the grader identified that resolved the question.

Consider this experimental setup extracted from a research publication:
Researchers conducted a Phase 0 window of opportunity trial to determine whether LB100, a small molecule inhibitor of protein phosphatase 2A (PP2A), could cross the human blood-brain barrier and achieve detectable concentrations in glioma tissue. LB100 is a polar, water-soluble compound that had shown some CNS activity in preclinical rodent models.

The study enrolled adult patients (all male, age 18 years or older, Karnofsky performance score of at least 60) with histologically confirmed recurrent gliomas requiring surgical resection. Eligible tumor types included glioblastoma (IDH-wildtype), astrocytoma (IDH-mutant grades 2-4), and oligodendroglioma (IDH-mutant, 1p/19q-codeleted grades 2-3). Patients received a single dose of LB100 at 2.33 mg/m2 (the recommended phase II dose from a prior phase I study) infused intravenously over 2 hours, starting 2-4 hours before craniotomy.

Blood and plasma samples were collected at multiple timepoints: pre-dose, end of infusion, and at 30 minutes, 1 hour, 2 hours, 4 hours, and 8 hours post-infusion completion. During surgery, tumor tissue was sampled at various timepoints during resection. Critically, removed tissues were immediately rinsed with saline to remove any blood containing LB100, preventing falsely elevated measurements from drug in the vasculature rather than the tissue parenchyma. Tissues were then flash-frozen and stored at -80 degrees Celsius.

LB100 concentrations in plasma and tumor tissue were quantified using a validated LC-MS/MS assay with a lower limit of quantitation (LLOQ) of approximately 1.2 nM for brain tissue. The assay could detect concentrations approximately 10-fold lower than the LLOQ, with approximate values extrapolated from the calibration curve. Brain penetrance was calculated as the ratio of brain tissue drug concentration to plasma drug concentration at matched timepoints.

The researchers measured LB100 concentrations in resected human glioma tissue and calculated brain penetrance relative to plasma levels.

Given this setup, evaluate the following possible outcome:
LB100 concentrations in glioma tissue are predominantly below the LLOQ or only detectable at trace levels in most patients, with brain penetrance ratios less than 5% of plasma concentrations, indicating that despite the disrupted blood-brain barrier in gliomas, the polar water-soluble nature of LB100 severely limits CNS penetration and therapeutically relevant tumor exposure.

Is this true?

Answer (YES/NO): YES